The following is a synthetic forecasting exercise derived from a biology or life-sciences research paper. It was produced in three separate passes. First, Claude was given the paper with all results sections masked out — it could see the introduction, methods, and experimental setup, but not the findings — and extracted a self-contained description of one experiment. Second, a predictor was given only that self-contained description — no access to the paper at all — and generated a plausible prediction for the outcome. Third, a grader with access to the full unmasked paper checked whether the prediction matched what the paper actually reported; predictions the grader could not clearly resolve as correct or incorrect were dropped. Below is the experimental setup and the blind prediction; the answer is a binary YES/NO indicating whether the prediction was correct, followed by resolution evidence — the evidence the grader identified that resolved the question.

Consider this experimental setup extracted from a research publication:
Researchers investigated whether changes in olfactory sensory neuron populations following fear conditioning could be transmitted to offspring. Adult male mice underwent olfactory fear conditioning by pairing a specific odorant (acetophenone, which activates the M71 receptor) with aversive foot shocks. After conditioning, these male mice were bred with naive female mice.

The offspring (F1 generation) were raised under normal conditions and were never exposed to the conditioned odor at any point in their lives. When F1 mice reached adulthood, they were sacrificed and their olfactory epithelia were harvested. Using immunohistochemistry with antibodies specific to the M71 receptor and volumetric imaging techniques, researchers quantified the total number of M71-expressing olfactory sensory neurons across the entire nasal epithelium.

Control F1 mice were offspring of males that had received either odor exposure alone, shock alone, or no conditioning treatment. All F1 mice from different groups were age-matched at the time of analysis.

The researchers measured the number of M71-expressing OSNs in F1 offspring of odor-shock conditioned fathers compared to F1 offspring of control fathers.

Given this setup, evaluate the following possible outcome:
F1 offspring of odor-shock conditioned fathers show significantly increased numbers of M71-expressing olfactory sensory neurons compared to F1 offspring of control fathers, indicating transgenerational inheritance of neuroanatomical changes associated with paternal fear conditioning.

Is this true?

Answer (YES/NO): YES